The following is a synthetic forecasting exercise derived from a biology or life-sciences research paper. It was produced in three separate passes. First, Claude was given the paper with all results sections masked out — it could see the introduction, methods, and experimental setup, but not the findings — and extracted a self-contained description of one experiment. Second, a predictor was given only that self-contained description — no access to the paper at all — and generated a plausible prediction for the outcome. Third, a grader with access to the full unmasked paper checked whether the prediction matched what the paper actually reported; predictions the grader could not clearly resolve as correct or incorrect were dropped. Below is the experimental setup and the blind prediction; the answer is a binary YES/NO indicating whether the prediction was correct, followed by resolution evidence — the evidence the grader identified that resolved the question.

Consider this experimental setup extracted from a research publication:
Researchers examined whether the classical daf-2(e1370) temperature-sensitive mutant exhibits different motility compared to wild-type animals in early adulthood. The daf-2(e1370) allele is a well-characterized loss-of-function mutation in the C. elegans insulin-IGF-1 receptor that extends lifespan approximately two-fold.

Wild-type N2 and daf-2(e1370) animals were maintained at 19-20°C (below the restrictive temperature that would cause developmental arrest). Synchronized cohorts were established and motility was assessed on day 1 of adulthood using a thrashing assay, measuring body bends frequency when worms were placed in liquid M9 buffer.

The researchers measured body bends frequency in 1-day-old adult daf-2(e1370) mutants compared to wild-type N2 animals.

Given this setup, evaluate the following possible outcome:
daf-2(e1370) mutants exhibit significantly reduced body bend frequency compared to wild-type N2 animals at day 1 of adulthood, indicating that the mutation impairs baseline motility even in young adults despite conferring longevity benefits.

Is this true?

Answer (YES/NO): YES